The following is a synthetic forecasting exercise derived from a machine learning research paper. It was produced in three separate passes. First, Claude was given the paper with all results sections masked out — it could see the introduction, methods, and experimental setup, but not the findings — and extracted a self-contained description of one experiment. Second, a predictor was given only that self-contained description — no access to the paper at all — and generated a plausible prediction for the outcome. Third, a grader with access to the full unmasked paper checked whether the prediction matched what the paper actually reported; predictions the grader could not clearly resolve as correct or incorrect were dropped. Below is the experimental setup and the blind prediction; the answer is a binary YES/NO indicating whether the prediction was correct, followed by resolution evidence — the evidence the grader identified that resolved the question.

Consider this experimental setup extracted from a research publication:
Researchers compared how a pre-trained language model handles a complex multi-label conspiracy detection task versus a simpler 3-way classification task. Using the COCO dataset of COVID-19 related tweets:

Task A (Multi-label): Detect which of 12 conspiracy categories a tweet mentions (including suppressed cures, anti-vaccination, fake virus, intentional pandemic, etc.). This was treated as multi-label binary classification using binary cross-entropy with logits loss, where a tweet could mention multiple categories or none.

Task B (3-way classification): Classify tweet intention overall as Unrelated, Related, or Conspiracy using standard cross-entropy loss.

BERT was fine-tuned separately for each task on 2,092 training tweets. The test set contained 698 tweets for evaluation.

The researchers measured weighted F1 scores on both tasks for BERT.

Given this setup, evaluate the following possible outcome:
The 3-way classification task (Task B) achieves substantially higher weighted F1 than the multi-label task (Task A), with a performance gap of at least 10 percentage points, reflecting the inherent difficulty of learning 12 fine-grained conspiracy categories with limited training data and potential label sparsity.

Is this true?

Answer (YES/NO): YES